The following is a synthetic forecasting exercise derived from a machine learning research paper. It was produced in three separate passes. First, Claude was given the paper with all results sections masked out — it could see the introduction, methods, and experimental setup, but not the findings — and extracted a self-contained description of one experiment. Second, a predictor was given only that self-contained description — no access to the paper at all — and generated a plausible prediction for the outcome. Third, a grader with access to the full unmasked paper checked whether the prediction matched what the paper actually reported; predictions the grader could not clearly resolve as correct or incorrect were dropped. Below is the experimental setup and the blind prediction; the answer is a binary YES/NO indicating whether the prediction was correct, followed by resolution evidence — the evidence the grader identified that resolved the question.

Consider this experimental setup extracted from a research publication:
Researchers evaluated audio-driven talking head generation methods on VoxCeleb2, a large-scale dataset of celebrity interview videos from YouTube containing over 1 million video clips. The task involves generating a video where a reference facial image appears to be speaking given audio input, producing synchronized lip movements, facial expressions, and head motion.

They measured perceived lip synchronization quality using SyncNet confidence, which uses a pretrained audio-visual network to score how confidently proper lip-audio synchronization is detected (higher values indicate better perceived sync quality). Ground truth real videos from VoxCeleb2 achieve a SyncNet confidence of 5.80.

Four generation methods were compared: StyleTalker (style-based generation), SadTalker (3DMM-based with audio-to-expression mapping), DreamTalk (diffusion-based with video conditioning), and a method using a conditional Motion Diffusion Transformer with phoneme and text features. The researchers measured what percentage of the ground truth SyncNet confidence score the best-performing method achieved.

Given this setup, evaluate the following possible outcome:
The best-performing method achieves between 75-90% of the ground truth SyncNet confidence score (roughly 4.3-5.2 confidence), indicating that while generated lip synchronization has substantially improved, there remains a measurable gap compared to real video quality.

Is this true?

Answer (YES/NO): NO